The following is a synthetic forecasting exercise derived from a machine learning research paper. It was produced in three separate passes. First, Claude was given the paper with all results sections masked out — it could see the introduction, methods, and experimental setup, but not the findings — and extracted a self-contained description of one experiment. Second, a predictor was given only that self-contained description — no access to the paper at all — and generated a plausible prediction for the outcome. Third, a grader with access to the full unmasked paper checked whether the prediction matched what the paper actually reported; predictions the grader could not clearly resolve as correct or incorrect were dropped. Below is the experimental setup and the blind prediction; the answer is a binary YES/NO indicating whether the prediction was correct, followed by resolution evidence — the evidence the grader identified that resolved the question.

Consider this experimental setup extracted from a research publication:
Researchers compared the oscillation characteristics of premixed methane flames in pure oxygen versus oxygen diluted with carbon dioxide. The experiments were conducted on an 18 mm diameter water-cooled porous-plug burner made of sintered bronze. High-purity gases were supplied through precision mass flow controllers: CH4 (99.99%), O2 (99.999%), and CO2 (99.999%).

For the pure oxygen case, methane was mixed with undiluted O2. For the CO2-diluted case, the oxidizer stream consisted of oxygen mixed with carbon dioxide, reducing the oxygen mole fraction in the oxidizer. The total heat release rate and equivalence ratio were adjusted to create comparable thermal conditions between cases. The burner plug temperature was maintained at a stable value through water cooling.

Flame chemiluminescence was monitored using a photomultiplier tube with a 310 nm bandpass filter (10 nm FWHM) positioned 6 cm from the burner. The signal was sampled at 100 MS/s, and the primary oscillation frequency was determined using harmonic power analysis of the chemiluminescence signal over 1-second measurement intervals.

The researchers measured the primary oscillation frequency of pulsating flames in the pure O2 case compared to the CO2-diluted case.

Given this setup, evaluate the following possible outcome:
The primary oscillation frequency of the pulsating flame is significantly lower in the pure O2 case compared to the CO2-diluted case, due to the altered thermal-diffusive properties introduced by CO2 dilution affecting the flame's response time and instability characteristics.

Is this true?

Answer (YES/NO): NO